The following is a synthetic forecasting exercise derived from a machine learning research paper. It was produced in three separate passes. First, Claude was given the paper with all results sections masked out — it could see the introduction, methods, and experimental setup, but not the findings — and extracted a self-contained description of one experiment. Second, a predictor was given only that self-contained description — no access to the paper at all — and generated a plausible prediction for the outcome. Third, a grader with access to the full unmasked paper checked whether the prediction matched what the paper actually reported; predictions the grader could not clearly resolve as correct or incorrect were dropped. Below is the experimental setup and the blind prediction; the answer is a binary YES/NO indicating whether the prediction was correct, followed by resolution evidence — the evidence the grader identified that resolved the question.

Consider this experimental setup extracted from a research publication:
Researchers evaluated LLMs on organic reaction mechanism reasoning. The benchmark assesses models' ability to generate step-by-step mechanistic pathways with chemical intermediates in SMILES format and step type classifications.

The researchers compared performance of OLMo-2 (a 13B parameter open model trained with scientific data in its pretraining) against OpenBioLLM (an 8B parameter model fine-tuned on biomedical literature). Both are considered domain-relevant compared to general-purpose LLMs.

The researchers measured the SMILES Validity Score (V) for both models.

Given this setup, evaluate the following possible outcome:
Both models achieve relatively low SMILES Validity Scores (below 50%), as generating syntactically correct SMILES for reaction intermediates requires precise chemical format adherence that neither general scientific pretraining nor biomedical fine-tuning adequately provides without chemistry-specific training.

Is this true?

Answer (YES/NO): YES